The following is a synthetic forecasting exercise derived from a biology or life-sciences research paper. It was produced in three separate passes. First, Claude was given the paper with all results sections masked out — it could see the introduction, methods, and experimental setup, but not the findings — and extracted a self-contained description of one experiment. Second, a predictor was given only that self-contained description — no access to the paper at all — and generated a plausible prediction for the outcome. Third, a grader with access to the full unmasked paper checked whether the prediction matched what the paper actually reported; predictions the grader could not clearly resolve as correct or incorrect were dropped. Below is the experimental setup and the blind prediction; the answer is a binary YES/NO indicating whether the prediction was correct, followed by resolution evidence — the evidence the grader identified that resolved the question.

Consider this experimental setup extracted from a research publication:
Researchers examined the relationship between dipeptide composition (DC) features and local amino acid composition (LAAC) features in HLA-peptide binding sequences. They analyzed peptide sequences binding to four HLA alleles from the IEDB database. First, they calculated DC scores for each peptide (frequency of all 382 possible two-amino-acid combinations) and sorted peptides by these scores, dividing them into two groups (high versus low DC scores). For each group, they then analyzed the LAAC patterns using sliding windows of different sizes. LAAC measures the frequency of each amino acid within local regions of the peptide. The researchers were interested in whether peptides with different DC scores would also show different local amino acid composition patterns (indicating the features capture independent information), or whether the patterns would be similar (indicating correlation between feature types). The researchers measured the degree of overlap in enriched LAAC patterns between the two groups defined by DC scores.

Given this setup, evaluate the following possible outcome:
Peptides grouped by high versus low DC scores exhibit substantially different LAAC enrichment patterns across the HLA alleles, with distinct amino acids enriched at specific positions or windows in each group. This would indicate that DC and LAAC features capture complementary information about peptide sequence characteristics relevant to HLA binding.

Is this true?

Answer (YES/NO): NO